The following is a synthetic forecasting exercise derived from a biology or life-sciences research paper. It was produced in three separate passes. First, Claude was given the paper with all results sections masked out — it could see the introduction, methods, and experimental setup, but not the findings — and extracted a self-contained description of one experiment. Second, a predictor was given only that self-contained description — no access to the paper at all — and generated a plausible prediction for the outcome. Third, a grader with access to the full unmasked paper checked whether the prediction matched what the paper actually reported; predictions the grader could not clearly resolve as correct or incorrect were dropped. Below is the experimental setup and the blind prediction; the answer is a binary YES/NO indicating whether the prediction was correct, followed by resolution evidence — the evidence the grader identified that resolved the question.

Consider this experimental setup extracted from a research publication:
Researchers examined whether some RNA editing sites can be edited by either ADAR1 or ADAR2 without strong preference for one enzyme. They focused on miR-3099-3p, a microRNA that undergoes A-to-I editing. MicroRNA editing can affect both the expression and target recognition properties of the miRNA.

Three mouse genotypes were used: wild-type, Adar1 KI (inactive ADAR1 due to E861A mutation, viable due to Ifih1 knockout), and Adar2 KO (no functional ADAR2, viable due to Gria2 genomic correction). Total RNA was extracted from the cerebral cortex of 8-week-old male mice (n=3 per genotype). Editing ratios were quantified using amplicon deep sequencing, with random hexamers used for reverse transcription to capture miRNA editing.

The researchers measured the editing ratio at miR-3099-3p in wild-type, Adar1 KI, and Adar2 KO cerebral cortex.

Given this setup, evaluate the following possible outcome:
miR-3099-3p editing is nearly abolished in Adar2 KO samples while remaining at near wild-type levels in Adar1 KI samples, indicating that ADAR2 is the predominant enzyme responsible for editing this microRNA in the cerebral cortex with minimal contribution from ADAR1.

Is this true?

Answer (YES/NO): NO